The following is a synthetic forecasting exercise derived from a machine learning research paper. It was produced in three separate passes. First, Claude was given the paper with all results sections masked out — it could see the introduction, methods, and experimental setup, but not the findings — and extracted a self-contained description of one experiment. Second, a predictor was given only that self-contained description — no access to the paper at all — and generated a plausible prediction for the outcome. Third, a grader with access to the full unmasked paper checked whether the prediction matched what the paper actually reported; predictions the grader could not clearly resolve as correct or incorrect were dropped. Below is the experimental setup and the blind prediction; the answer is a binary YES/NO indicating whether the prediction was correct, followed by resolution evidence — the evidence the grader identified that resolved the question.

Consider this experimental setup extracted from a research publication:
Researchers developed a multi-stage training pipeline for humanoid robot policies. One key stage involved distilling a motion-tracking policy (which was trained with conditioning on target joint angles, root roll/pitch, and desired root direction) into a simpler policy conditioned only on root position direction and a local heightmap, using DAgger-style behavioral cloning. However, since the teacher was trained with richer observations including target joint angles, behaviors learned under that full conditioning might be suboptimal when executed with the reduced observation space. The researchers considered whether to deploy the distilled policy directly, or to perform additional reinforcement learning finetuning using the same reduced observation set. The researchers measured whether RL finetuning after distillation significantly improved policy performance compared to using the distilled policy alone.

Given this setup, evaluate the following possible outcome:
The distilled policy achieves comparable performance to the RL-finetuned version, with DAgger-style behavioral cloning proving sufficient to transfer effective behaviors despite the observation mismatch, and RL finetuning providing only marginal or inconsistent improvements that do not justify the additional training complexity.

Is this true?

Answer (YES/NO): NO